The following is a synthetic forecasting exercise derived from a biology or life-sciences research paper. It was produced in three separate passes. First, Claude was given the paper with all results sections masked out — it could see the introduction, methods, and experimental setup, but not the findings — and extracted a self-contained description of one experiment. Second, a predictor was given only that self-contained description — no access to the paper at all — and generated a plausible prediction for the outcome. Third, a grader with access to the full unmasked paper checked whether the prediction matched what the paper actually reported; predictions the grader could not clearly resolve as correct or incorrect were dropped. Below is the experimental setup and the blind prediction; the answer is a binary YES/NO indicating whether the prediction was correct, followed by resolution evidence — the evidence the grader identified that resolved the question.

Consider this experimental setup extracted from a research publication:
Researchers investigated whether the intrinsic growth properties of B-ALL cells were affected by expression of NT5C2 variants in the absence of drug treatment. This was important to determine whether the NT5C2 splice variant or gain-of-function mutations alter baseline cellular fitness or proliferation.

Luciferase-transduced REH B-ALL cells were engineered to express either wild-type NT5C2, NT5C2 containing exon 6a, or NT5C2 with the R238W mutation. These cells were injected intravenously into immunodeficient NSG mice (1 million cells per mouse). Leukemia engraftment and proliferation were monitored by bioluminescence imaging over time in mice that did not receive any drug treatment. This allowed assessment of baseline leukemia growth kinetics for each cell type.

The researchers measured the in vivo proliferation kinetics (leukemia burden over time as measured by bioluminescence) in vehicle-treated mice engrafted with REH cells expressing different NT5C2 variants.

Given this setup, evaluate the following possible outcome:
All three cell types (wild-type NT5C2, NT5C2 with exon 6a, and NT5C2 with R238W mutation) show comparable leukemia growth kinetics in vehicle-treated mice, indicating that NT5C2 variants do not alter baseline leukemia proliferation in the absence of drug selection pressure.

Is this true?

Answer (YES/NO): NO